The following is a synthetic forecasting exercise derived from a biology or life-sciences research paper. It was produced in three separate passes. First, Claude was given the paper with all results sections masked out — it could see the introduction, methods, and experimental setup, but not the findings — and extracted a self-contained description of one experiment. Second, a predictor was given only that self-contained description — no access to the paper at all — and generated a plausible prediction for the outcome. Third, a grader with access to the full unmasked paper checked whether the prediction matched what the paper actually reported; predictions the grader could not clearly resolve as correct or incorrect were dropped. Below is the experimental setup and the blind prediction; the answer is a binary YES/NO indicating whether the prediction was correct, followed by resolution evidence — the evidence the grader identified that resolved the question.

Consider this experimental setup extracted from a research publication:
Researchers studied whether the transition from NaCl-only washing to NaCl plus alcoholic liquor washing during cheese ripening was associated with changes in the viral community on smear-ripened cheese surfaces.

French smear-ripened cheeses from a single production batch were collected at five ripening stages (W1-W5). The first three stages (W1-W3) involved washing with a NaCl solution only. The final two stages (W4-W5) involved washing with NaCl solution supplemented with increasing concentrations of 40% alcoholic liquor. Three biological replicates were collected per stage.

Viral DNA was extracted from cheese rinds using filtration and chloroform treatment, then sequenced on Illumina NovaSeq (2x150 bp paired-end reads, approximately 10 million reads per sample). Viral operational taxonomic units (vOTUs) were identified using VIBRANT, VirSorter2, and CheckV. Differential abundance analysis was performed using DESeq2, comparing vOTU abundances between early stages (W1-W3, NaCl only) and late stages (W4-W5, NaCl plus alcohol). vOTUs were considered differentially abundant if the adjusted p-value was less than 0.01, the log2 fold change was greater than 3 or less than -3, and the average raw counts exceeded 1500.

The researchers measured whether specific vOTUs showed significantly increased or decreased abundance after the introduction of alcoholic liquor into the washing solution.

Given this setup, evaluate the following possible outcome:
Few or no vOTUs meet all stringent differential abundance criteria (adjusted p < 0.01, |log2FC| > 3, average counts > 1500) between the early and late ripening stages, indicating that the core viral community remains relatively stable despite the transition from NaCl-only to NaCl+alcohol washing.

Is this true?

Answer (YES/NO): NO